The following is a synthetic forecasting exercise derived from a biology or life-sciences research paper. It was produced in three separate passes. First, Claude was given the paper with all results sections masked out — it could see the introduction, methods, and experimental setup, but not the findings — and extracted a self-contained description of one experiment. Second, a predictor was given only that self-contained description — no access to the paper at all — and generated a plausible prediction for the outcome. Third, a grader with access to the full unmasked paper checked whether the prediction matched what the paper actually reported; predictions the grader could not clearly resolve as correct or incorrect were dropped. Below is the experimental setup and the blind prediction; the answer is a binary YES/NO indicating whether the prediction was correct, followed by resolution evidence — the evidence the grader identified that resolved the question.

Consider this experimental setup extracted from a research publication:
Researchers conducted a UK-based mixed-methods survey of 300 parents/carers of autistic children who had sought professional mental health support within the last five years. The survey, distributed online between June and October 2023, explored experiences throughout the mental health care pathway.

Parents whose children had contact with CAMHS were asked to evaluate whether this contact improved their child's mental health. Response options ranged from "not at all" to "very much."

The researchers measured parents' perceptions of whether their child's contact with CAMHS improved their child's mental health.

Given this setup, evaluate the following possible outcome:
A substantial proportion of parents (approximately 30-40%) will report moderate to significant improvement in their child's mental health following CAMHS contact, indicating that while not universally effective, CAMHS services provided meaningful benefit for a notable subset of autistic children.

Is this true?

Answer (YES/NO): NO